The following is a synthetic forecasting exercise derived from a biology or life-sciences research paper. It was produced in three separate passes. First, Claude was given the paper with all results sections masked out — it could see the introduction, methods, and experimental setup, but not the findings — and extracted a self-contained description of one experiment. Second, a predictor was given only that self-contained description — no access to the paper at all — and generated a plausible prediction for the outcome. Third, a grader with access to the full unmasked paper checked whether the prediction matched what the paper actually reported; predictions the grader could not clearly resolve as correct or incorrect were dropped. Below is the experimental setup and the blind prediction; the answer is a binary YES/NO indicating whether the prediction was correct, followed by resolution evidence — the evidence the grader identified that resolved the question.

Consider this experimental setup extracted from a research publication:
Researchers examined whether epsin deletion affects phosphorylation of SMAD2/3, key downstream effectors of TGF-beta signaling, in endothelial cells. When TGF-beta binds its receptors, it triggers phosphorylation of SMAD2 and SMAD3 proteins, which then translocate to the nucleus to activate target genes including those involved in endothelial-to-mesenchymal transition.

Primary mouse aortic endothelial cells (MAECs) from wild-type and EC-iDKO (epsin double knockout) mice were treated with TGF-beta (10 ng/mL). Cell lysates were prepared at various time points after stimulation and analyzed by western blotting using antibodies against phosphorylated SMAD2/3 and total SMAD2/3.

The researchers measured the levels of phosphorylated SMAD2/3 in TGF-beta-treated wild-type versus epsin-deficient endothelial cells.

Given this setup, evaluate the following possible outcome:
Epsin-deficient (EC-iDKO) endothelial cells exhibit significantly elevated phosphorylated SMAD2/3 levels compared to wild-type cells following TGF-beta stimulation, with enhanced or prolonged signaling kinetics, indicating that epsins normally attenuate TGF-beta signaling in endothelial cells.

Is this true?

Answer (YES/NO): NO